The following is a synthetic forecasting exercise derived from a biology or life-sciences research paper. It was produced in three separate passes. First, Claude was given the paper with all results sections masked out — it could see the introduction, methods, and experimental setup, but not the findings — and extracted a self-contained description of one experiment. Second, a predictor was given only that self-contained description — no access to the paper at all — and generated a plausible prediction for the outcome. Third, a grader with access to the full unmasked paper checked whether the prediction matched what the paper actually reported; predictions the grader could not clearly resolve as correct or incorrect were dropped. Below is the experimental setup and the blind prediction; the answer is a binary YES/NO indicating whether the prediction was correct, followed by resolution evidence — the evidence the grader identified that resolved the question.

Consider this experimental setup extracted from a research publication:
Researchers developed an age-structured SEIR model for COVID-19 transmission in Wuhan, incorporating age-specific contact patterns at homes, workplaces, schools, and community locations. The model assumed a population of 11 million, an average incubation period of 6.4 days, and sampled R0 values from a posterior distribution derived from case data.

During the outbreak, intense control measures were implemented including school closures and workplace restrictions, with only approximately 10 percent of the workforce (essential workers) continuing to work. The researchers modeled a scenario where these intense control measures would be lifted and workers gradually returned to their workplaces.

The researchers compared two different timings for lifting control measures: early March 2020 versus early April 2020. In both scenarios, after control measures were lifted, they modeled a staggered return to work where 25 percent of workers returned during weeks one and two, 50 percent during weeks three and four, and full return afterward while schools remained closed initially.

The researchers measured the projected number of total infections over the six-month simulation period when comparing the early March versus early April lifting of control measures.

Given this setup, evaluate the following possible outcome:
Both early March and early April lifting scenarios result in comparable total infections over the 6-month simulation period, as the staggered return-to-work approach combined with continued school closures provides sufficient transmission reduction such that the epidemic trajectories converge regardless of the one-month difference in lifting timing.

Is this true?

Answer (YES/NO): NO